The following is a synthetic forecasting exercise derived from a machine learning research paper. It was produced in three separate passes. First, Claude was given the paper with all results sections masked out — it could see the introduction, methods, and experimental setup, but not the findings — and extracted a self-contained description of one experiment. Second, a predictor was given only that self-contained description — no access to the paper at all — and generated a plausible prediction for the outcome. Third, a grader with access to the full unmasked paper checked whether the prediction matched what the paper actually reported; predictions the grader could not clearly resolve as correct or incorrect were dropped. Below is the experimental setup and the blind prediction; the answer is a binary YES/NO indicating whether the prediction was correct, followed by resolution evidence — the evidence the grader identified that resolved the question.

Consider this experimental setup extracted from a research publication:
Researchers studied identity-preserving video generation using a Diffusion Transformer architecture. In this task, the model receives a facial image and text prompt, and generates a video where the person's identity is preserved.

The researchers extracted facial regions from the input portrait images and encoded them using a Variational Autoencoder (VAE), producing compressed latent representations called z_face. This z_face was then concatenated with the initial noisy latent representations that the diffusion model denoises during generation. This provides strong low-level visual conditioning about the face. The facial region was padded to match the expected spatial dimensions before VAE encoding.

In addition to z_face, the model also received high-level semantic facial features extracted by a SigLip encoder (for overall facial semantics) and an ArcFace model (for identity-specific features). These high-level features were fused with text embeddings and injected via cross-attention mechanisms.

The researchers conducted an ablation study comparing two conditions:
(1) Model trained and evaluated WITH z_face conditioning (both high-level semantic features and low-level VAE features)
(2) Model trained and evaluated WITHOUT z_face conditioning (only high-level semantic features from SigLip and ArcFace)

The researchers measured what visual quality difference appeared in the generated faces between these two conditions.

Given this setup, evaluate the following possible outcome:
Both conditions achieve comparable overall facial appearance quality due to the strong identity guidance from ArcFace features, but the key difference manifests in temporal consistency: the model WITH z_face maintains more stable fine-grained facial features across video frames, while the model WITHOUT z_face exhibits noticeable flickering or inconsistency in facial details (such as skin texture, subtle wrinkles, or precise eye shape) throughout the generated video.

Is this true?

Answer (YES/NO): NO